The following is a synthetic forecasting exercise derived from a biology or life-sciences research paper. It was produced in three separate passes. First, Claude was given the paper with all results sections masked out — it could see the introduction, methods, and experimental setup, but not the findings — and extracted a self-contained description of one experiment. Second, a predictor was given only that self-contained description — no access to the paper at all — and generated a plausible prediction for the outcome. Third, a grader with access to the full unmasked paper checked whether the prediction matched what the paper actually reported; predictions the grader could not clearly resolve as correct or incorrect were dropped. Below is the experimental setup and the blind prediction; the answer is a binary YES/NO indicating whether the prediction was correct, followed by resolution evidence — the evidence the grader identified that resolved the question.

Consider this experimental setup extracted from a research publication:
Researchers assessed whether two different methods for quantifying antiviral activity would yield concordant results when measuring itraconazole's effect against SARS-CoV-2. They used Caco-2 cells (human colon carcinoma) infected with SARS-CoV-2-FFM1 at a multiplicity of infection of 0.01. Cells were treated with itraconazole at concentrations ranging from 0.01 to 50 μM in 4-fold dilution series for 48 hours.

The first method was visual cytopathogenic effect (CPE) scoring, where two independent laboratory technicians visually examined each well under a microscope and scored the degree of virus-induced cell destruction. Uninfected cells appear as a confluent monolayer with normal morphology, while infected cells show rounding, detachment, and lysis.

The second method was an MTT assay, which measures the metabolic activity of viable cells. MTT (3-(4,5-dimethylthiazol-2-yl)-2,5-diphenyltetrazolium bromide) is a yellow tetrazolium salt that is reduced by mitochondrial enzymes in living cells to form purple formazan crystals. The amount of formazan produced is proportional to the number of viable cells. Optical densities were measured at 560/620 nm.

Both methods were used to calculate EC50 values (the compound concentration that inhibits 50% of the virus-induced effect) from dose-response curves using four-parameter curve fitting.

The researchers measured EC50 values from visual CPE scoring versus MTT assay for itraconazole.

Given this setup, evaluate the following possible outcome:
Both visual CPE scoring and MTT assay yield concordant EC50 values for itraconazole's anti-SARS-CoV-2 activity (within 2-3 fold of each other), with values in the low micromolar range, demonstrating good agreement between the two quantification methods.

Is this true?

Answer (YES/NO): YES